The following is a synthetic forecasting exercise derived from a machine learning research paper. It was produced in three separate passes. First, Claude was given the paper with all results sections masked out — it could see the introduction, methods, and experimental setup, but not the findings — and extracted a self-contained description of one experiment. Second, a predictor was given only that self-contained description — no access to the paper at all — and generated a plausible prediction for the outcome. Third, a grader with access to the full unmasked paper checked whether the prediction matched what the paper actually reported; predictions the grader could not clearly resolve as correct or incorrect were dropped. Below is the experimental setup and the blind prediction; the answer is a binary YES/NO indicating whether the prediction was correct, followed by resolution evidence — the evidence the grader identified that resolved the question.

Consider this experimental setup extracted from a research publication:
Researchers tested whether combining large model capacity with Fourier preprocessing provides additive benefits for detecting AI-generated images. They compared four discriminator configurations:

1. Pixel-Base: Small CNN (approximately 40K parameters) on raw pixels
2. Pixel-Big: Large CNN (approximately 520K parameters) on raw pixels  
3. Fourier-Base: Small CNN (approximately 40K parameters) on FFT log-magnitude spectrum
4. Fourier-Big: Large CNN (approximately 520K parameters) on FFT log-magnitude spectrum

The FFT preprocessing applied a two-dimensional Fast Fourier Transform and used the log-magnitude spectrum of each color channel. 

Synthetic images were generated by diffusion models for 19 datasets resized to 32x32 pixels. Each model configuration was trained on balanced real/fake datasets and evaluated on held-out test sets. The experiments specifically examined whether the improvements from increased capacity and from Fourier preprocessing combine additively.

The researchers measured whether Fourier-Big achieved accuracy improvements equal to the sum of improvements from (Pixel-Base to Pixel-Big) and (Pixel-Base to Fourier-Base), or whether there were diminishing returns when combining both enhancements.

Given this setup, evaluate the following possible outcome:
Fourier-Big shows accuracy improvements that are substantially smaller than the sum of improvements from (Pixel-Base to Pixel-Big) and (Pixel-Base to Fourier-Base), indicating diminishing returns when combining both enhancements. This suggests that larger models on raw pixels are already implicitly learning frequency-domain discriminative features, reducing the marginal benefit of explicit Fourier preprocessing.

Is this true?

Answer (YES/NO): YES